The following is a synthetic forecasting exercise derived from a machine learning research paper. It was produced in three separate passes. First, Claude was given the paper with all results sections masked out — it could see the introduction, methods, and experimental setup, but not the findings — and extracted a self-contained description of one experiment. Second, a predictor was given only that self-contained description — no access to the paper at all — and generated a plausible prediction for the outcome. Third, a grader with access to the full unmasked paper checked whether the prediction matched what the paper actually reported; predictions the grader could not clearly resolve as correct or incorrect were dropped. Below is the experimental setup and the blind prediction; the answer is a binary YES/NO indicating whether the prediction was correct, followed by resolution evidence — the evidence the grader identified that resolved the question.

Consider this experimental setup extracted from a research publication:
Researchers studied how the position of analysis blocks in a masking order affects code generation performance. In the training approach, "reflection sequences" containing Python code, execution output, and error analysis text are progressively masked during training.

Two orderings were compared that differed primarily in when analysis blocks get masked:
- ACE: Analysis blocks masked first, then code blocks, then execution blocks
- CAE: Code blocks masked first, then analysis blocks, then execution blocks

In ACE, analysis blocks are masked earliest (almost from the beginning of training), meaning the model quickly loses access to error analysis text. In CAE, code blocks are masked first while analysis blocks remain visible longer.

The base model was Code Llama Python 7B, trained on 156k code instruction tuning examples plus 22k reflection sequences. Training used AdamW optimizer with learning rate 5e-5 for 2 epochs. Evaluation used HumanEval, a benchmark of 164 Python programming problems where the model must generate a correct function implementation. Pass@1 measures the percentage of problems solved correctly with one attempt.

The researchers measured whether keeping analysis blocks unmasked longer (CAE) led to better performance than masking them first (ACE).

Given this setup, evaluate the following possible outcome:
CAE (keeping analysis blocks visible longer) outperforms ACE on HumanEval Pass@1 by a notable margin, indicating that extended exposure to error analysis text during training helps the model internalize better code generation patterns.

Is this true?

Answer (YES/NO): NO